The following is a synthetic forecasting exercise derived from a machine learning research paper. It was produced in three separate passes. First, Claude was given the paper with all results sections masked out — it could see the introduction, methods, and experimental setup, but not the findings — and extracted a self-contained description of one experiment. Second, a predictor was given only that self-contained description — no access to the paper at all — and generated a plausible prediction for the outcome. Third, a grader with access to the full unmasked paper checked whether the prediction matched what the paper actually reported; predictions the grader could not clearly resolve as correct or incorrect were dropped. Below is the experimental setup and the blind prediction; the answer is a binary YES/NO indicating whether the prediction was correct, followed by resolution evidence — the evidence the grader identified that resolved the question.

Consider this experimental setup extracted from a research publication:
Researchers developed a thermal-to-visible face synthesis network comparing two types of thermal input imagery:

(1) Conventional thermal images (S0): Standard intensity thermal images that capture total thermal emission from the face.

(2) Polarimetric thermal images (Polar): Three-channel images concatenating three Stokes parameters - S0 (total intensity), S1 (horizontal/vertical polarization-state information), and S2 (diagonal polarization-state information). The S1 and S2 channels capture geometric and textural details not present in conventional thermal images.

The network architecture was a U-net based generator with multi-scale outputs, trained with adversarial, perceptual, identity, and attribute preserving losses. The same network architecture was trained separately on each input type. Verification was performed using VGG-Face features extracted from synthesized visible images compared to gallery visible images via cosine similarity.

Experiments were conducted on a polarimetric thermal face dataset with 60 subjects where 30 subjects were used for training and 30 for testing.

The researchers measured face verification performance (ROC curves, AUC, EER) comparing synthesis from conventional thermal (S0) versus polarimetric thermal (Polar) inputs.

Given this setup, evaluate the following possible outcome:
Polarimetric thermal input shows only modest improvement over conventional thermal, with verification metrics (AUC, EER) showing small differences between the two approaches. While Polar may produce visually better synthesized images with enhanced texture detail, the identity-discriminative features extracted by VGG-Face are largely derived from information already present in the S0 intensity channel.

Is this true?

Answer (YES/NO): NO